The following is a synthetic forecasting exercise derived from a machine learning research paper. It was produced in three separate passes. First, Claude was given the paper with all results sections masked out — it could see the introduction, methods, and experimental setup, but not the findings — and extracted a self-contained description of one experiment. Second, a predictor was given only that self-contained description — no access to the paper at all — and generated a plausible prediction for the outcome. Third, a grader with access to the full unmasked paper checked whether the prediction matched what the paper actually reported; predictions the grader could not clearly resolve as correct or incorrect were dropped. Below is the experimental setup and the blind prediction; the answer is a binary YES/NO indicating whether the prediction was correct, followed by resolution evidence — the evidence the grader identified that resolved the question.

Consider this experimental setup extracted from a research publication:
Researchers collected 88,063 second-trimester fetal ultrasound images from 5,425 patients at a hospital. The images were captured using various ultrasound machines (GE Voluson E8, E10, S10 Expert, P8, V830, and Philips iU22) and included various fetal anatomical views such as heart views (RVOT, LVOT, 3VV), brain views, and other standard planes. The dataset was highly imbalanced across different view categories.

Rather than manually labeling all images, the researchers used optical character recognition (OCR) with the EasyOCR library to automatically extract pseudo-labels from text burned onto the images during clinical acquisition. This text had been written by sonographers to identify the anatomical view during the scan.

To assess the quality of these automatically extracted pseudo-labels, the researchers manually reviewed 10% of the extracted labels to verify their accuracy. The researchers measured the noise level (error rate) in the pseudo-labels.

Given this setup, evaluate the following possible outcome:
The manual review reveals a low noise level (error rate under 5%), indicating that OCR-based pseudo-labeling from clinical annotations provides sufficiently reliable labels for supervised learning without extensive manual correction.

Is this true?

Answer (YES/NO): YES